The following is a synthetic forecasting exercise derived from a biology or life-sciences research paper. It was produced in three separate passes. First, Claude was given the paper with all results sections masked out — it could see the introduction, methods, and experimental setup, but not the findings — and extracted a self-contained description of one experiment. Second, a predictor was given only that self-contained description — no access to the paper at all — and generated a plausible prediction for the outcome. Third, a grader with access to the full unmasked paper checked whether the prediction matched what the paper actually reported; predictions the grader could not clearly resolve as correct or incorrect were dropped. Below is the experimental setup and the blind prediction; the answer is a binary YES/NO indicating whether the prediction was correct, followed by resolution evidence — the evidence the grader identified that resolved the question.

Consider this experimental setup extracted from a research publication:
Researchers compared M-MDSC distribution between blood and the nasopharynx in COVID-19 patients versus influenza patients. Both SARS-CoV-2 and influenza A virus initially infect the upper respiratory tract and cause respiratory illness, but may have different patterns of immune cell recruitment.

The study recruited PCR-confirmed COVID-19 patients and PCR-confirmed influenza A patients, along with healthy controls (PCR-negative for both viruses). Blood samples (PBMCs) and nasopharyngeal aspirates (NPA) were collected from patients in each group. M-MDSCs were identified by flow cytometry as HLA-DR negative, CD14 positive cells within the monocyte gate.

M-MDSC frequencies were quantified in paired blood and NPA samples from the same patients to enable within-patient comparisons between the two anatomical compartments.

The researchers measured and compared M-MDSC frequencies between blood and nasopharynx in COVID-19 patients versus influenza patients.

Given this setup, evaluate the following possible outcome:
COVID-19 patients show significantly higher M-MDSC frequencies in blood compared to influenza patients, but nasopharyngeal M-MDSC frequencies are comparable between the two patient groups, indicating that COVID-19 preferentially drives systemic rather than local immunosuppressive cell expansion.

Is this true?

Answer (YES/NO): NO